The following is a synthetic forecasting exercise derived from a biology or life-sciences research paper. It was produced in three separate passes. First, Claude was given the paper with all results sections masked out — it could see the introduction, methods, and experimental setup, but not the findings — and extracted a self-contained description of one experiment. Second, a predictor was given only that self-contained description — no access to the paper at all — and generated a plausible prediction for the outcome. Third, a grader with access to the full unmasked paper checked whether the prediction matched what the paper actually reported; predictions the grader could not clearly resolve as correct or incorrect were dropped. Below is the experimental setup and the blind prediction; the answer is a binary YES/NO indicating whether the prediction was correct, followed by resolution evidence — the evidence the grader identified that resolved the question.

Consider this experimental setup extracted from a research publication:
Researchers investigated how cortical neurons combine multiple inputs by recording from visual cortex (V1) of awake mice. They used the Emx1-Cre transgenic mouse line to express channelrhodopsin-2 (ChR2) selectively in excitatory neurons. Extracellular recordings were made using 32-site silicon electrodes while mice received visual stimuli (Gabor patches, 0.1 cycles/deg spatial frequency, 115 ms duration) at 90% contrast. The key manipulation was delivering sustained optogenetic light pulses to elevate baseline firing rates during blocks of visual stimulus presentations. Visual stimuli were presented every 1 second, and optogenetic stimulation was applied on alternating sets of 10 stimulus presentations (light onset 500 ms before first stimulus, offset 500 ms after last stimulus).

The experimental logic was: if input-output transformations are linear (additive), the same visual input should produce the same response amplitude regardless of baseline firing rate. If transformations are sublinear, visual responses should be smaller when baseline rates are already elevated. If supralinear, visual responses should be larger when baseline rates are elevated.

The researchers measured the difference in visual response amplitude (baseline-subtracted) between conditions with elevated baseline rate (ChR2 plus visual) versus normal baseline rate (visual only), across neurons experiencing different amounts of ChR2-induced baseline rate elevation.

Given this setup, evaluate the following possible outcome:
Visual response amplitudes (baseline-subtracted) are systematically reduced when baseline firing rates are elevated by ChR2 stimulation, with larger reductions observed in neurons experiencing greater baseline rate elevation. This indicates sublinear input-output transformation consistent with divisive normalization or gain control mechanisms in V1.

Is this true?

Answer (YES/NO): NO